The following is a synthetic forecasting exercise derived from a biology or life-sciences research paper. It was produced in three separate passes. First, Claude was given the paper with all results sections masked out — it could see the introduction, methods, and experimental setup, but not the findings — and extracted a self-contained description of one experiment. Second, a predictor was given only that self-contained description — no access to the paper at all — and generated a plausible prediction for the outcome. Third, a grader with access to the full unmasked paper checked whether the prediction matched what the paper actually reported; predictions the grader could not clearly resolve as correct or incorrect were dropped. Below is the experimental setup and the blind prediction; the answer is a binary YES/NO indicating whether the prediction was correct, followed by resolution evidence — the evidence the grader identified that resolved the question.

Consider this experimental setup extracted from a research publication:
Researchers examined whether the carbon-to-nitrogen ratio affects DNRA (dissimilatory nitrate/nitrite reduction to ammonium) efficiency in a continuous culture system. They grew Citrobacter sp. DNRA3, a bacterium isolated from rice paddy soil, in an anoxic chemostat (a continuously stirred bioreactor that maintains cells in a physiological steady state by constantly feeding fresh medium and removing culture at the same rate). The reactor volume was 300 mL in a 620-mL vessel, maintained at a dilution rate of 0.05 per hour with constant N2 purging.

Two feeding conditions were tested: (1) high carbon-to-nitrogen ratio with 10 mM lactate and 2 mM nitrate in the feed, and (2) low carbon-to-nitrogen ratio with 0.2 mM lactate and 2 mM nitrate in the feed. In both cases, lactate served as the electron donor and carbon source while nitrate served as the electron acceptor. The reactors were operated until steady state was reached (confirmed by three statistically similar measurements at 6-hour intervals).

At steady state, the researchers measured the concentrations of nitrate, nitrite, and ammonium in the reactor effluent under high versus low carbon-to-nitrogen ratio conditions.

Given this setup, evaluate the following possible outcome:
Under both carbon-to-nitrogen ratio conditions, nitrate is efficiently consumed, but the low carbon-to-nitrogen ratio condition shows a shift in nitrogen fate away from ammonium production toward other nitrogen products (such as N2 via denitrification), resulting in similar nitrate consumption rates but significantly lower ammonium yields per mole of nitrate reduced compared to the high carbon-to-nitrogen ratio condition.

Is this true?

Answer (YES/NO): NO